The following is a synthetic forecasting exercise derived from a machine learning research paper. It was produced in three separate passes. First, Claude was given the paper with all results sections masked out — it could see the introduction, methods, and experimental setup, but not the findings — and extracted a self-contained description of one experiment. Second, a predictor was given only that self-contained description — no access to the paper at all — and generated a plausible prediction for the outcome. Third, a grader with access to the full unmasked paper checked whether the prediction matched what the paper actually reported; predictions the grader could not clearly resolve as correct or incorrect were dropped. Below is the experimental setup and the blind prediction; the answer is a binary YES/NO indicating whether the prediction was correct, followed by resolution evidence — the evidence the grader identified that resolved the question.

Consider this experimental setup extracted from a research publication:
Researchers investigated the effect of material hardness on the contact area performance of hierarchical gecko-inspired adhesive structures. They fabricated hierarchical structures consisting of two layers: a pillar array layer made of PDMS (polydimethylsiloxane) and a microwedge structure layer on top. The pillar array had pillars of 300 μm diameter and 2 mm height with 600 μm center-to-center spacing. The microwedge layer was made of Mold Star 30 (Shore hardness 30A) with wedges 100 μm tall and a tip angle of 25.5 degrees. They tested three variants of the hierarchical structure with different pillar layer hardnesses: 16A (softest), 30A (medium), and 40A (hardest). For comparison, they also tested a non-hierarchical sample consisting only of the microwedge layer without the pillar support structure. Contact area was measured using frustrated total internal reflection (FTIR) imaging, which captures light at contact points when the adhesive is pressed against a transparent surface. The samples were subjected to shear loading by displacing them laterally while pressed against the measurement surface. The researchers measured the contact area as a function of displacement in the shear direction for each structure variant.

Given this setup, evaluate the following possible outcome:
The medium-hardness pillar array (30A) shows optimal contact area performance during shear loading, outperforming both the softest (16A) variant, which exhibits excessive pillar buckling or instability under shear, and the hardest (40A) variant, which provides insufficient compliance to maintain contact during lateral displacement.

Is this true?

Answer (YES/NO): NO